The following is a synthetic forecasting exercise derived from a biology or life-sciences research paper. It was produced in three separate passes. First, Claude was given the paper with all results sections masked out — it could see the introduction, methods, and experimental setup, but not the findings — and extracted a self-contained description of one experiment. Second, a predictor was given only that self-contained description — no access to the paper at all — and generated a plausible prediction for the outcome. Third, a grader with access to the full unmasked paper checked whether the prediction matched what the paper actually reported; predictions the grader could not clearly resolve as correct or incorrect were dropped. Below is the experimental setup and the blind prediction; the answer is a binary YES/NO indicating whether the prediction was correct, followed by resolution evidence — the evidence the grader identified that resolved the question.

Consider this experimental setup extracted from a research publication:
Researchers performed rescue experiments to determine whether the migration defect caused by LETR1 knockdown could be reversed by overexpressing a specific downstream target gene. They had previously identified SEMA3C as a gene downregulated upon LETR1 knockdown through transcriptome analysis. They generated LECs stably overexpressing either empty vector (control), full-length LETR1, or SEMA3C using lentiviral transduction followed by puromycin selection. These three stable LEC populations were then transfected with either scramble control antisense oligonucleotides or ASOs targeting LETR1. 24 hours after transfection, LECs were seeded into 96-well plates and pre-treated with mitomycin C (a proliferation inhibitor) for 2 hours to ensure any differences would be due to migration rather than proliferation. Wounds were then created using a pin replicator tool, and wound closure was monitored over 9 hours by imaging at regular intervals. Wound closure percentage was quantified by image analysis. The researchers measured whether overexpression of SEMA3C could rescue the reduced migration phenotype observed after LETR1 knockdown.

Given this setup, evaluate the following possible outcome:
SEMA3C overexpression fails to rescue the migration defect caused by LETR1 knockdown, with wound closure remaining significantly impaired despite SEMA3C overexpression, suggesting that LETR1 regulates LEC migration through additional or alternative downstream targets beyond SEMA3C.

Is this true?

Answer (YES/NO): NO